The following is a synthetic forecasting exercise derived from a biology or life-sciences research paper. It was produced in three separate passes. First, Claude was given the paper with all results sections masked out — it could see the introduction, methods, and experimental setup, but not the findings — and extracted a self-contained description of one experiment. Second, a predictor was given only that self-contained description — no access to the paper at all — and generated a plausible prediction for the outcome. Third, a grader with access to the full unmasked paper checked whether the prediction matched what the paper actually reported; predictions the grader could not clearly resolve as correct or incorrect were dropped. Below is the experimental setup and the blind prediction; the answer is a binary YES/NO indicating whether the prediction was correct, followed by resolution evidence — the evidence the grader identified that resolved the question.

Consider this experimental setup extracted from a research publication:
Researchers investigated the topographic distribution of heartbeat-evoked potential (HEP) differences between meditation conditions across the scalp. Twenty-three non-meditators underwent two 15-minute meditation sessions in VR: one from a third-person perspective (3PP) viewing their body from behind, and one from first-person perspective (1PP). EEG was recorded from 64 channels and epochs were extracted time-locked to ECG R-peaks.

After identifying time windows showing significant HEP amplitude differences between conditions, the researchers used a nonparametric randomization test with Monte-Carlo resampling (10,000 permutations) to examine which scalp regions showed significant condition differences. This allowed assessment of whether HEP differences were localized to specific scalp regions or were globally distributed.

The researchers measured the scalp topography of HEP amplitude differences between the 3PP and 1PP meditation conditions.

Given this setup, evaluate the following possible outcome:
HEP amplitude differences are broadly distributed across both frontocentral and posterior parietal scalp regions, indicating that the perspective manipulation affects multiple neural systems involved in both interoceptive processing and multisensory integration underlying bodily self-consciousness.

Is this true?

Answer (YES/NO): NO